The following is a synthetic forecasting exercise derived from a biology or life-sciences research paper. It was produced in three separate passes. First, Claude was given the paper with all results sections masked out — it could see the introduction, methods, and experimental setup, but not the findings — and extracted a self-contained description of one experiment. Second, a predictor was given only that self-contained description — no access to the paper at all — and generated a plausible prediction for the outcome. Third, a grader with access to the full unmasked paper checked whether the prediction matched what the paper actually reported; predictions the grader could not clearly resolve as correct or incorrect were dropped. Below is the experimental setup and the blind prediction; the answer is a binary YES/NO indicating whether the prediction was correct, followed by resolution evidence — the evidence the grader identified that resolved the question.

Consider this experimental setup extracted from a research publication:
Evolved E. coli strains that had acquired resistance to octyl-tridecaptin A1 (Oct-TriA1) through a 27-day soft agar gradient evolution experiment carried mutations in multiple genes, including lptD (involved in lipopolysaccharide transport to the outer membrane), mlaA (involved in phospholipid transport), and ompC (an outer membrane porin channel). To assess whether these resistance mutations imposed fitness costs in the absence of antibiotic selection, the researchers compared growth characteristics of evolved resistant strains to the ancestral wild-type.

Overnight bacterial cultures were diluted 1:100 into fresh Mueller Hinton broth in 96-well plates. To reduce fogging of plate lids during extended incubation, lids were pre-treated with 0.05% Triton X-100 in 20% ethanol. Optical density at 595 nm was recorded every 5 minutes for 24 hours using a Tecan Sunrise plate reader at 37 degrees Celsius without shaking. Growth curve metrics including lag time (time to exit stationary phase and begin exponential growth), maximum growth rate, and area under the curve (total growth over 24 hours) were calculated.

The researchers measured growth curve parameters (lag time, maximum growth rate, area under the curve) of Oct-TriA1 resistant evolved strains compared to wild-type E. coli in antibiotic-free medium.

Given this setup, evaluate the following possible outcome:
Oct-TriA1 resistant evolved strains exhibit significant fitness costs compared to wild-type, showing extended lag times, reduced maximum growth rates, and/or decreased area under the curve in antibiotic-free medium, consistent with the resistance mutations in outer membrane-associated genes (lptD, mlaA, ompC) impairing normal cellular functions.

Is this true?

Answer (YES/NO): YES